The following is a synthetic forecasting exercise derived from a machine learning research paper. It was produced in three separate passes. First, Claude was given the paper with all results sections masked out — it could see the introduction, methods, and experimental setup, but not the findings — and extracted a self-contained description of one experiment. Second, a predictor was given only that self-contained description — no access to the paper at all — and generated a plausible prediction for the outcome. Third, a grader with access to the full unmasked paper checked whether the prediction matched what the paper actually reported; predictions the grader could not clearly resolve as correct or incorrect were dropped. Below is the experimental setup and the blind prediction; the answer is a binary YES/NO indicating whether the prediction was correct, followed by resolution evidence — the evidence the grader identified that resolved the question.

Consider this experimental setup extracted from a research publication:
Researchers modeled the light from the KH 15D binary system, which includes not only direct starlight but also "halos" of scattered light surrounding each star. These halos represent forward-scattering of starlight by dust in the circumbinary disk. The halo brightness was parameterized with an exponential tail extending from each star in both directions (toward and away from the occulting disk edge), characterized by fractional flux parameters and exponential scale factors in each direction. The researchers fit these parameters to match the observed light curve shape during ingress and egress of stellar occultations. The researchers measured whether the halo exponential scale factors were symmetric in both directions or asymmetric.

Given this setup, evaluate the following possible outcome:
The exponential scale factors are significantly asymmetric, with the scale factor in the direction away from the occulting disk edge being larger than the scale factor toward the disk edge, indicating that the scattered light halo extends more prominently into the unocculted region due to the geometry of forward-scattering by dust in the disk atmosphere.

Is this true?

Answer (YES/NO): YES